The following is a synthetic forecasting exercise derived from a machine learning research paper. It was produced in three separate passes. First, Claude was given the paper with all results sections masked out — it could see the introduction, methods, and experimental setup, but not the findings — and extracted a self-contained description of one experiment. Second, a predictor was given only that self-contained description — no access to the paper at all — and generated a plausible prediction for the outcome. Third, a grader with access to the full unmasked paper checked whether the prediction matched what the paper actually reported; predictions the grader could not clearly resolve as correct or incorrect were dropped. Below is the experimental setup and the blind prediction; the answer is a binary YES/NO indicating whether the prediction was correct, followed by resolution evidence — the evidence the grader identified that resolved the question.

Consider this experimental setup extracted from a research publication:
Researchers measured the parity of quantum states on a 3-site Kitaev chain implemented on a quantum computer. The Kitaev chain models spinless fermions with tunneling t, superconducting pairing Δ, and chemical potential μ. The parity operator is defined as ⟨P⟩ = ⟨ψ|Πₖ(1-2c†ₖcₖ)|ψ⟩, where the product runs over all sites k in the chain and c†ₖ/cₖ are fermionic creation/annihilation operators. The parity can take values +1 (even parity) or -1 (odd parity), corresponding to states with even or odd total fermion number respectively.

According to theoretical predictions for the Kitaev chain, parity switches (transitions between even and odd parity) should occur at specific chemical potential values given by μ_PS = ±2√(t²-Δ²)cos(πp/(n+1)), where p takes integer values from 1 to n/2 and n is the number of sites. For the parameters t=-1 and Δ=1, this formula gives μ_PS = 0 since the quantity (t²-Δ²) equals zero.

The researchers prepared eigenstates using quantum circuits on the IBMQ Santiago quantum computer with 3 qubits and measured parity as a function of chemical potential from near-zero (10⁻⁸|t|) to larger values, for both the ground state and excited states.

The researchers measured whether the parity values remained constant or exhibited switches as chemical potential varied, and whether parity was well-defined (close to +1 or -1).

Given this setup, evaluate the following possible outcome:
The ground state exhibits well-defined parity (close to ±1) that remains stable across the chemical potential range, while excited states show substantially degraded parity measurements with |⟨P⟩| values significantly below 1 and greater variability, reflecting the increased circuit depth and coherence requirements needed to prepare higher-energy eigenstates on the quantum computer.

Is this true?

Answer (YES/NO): NO